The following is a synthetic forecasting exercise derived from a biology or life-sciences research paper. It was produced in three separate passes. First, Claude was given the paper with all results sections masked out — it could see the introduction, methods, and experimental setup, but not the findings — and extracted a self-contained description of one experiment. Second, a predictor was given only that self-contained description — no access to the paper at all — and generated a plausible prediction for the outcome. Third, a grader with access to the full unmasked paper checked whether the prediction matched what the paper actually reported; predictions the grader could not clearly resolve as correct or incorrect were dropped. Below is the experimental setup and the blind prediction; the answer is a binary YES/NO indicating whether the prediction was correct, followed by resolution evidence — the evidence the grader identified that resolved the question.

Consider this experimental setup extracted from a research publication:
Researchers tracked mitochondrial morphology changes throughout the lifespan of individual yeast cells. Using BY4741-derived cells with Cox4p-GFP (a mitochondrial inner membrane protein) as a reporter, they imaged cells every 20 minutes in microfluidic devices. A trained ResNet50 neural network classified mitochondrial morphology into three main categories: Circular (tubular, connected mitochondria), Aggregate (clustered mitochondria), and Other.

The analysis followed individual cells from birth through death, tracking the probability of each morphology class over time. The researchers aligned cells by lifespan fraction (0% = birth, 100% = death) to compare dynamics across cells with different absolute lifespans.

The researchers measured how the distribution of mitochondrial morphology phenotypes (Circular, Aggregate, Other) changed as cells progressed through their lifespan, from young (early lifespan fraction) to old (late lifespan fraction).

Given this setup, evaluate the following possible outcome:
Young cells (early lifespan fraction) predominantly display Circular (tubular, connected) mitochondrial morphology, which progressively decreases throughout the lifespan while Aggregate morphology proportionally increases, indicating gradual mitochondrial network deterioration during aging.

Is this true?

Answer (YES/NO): NO